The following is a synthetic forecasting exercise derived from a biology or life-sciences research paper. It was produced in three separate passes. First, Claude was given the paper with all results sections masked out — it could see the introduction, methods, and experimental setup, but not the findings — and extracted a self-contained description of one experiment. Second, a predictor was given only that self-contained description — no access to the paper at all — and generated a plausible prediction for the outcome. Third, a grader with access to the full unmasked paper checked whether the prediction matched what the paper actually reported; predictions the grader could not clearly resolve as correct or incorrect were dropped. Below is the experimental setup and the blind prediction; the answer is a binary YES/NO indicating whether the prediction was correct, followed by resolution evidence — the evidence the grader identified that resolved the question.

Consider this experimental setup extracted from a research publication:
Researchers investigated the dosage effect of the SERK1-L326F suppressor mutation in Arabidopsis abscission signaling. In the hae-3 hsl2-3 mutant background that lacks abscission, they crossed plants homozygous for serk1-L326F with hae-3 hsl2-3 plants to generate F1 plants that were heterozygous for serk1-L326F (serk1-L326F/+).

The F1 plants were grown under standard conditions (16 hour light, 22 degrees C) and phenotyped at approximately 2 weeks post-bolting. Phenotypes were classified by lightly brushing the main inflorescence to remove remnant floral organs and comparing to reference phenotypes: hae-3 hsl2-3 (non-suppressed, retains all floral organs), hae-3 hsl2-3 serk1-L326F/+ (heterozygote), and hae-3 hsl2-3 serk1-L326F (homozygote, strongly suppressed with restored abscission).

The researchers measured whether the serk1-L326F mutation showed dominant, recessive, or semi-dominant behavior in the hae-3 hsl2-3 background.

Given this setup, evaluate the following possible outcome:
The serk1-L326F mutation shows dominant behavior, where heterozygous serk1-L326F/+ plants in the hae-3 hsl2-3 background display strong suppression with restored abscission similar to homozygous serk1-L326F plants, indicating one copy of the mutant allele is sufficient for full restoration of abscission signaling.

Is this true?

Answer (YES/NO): NO